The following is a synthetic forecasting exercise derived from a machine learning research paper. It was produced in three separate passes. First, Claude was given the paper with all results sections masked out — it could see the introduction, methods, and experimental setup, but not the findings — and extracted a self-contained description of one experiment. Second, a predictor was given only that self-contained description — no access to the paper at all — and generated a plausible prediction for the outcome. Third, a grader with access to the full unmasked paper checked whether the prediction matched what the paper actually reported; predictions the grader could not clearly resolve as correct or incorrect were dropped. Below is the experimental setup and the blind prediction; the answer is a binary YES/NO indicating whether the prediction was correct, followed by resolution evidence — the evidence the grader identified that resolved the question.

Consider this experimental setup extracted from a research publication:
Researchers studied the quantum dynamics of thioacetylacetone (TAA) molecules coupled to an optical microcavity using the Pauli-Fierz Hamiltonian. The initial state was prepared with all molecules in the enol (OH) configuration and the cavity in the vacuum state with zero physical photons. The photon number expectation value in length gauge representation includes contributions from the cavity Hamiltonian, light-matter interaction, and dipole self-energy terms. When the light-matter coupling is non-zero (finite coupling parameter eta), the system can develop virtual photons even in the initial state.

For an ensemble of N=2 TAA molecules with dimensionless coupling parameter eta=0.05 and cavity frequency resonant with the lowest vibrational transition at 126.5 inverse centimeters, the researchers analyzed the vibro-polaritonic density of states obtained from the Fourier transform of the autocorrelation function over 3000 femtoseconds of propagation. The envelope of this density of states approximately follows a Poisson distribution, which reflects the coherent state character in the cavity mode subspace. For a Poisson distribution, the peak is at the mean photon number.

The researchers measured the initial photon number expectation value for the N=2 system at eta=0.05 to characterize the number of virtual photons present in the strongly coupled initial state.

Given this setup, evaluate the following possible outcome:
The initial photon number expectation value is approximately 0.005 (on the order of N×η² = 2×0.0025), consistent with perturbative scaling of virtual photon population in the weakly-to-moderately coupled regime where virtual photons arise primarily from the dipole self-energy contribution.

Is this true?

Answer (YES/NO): NO